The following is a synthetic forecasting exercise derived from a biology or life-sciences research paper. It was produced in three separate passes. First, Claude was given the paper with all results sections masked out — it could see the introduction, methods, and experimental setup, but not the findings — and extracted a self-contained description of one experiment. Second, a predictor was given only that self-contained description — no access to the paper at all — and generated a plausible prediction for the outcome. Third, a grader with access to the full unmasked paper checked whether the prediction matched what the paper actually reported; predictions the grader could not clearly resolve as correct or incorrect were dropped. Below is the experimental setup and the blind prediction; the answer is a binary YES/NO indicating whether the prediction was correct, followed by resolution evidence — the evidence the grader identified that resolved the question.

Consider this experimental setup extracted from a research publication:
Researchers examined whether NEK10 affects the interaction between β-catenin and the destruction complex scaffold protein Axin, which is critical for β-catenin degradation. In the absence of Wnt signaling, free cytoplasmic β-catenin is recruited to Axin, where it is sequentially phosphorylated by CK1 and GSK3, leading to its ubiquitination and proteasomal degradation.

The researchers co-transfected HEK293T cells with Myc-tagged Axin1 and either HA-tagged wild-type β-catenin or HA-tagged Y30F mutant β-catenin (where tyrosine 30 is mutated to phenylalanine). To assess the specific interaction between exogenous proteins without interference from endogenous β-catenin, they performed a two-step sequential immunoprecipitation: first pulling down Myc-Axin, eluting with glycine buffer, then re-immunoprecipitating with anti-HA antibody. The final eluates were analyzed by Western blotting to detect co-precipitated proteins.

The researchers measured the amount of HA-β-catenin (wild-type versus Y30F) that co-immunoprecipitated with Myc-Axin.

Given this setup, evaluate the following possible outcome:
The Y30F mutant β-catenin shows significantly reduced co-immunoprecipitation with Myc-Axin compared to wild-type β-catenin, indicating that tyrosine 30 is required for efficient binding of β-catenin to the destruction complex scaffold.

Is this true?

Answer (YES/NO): NO